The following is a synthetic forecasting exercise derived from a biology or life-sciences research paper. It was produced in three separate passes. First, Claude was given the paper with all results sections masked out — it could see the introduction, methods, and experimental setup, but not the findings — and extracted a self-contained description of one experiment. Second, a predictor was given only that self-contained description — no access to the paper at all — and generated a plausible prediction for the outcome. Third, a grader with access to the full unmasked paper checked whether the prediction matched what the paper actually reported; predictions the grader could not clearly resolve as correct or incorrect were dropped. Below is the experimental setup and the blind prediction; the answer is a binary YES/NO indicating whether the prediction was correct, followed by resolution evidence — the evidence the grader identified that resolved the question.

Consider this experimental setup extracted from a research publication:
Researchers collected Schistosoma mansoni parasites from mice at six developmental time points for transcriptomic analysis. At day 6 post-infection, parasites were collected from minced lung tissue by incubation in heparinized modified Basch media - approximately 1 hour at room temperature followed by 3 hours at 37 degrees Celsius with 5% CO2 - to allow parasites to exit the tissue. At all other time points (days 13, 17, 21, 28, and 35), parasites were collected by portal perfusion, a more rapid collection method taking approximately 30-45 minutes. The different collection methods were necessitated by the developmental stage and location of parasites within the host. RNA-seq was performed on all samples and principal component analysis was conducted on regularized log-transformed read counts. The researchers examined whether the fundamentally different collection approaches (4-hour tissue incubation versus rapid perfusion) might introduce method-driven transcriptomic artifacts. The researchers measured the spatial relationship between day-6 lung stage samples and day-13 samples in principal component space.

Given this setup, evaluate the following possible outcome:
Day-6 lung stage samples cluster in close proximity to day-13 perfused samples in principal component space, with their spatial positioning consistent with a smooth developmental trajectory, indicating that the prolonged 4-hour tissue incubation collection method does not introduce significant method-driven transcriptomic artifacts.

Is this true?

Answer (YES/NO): NO